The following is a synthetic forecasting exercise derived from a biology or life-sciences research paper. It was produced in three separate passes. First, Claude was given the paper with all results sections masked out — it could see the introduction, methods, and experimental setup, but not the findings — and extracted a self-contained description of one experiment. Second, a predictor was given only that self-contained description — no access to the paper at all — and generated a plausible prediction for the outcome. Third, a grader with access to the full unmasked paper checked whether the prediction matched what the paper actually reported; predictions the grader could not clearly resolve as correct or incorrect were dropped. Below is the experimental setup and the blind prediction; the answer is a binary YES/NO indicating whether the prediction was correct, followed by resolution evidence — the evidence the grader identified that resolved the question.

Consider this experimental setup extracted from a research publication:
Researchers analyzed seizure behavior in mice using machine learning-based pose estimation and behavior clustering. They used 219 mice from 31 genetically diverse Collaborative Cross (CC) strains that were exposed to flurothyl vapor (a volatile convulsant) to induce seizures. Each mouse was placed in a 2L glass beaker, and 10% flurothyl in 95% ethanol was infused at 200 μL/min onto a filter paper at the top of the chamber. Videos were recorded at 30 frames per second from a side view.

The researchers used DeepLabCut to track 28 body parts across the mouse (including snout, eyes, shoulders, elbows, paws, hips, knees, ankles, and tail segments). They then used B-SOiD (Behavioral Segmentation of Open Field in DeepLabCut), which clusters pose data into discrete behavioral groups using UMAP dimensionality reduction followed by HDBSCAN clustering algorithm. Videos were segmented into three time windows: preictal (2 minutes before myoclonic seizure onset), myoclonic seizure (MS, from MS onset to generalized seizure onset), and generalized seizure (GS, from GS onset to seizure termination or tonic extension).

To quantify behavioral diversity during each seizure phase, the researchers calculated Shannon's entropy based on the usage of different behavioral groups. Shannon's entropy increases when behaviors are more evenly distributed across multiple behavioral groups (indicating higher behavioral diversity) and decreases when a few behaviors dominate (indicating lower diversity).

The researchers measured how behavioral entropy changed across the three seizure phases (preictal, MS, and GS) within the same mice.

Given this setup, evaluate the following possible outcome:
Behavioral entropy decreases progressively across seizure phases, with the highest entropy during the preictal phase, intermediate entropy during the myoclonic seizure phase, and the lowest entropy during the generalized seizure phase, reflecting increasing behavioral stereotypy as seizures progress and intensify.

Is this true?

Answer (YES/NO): NO